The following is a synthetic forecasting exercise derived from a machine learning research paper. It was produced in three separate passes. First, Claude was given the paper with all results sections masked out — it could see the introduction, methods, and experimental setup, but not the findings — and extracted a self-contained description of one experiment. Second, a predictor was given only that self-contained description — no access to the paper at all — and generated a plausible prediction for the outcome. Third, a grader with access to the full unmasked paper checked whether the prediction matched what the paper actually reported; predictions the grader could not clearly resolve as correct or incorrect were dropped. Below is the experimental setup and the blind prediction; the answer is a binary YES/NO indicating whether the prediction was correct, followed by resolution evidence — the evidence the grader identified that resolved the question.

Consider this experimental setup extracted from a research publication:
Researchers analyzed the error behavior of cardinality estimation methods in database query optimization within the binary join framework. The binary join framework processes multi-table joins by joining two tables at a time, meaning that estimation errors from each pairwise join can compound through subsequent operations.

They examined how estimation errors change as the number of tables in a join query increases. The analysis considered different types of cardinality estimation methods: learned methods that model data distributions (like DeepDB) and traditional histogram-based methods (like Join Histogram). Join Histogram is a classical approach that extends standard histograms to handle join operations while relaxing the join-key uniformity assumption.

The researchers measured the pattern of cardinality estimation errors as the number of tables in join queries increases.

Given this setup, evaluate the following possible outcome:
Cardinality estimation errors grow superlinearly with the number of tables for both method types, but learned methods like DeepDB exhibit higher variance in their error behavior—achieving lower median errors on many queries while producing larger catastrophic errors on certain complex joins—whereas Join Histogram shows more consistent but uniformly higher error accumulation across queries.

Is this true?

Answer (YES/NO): NO